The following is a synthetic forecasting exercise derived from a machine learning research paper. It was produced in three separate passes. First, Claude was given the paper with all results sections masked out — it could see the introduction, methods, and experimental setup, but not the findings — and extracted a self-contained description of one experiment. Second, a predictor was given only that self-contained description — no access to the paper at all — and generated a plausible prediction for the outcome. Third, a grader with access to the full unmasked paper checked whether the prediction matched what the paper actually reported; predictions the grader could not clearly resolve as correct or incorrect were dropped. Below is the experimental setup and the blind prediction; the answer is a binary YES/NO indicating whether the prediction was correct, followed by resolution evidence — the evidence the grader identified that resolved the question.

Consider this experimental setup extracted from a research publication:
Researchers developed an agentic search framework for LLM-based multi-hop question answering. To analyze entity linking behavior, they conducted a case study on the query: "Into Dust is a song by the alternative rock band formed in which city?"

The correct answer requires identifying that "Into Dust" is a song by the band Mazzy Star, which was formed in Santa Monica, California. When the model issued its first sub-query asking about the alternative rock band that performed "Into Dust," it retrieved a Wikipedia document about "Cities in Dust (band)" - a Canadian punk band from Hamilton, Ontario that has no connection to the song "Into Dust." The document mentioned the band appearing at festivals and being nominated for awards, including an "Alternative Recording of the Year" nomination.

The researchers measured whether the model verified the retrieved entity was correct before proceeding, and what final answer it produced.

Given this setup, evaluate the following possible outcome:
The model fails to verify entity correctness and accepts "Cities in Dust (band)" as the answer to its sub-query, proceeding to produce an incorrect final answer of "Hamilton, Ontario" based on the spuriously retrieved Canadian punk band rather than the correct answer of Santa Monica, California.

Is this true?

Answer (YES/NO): YES